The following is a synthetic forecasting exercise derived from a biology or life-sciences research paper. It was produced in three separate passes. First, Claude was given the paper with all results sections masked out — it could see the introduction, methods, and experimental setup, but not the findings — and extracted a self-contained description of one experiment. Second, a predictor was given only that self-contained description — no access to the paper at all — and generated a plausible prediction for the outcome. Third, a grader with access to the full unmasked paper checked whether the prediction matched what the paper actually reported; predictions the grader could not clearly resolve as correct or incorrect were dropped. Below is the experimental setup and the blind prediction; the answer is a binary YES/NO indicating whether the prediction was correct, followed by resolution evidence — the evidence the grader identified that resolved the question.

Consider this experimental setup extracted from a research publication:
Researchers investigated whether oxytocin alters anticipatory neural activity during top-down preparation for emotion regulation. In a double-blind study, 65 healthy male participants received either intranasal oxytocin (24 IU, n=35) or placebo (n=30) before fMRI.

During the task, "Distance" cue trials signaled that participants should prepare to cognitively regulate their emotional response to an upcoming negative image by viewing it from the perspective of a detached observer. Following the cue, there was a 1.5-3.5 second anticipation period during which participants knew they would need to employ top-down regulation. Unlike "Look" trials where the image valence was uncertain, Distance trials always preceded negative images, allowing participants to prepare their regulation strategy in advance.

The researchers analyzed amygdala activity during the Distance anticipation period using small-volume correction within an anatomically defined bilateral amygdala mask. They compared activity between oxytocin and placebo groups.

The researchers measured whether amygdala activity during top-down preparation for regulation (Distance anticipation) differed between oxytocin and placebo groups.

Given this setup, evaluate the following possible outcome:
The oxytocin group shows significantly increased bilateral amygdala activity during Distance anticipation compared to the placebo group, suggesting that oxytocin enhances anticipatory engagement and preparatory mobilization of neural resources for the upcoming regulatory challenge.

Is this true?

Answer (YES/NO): NO